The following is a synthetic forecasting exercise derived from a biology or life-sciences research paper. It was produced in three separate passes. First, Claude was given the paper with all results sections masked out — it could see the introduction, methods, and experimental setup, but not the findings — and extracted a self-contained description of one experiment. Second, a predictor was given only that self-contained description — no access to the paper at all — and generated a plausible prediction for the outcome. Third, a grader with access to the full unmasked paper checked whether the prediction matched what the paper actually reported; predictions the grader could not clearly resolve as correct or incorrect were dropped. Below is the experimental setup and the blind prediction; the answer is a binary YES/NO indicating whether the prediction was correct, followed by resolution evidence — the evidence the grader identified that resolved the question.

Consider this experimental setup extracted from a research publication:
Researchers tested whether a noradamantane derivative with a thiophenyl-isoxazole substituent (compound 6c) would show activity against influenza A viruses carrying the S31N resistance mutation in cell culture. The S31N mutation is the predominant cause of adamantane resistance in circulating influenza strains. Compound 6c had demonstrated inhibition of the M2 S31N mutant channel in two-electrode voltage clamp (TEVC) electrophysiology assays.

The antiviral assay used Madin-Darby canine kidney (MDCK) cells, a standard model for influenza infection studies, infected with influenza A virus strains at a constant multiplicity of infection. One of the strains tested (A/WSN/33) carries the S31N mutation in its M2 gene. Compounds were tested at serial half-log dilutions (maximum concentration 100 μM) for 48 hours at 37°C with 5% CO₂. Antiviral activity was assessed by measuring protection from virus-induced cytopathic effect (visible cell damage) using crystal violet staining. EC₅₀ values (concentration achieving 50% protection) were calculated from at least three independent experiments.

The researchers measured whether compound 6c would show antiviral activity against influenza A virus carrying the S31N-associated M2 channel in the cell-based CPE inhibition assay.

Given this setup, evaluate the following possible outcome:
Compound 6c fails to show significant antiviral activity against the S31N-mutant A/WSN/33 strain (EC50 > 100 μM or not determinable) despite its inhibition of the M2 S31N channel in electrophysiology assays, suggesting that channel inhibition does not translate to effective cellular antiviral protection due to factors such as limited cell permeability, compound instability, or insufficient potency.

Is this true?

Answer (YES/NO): YES